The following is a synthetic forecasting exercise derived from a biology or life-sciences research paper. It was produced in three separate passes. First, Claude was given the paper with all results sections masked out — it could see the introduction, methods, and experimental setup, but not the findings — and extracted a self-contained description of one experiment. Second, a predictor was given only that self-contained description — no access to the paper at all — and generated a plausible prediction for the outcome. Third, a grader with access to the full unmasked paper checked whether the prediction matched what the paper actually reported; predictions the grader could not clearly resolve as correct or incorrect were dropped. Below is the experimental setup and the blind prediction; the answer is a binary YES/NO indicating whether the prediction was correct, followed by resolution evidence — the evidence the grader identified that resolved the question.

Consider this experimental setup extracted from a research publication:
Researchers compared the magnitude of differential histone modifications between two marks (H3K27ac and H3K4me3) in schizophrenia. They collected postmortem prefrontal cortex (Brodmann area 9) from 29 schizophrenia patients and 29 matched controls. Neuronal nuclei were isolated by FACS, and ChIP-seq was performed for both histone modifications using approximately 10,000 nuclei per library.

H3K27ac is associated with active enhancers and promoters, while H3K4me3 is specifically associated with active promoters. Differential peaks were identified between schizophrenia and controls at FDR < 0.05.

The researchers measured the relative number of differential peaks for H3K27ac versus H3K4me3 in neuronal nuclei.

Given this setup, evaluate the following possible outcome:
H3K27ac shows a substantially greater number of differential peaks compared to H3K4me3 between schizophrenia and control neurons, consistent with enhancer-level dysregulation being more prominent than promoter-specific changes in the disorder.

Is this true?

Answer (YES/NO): YES